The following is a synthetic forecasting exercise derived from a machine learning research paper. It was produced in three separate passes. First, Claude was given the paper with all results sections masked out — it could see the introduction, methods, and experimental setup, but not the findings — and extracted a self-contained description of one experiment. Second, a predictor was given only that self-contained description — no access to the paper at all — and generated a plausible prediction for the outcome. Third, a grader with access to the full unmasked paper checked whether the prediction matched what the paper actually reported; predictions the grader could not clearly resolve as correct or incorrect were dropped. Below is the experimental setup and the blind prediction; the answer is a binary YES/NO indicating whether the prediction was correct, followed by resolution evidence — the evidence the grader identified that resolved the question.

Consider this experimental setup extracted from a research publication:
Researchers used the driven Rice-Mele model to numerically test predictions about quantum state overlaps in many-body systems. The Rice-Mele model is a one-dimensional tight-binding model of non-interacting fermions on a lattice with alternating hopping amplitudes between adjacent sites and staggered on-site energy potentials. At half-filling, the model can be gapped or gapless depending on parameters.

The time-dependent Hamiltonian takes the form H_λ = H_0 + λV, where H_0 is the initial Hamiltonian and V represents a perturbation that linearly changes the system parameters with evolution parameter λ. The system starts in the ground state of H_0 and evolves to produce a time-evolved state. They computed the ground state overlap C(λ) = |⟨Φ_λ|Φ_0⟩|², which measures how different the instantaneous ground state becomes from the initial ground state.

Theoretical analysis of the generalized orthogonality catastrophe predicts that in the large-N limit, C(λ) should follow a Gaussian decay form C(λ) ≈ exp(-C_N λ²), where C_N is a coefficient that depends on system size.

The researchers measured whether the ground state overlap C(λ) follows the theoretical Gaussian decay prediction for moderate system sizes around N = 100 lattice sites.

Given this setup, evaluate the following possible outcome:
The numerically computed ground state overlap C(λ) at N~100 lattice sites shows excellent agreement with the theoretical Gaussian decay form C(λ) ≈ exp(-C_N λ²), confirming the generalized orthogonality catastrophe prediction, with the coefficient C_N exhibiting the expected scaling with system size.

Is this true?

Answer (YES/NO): YES